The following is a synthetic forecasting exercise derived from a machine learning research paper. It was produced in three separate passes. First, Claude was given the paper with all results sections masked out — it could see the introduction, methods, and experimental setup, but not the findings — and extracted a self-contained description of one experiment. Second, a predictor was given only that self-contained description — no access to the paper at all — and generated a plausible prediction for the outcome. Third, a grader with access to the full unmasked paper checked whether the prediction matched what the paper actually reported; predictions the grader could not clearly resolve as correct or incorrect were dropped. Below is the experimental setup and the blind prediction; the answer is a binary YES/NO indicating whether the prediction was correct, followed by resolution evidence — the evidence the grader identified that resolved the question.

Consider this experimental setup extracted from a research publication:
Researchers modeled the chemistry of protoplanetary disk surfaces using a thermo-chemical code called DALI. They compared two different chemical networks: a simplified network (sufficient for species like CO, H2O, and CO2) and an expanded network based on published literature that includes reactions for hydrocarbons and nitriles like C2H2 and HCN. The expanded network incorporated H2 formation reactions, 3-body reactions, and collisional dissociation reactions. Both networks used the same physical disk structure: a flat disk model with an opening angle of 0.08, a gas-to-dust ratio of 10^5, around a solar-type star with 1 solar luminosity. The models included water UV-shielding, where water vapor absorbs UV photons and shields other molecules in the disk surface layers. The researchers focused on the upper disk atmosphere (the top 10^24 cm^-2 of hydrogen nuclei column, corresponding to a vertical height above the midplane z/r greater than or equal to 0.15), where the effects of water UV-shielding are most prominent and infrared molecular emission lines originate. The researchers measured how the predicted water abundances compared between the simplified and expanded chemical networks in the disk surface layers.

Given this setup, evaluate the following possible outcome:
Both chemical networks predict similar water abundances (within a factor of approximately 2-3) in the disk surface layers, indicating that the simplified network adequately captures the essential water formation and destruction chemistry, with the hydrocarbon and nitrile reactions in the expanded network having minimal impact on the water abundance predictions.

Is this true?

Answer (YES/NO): YES